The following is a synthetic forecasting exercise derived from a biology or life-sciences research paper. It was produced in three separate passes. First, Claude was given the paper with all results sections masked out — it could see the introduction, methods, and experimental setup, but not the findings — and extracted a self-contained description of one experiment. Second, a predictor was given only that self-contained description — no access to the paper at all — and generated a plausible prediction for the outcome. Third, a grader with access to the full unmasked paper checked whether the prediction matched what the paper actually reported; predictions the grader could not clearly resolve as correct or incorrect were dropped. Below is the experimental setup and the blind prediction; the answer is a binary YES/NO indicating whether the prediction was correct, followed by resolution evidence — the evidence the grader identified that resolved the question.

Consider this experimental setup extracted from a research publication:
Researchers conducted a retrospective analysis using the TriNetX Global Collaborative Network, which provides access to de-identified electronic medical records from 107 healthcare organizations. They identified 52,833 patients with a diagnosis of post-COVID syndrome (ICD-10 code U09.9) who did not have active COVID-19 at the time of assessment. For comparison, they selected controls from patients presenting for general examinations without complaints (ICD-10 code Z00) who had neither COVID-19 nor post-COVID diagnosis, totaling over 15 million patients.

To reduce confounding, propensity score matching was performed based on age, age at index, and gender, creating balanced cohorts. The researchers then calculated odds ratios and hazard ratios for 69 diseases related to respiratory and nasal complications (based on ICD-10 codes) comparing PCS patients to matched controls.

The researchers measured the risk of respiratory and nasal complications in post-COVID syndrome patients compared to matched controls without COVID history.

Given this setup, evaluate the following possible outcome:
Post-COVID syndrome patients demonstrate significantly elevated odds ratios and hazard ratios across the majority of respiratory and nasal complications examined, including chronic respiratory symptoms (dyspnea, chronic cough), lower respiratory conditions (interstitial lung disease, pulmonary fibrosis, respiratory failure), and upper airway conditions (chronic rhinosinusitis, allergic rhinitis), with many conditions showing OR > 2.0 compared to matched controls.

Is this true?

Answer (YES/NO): NO